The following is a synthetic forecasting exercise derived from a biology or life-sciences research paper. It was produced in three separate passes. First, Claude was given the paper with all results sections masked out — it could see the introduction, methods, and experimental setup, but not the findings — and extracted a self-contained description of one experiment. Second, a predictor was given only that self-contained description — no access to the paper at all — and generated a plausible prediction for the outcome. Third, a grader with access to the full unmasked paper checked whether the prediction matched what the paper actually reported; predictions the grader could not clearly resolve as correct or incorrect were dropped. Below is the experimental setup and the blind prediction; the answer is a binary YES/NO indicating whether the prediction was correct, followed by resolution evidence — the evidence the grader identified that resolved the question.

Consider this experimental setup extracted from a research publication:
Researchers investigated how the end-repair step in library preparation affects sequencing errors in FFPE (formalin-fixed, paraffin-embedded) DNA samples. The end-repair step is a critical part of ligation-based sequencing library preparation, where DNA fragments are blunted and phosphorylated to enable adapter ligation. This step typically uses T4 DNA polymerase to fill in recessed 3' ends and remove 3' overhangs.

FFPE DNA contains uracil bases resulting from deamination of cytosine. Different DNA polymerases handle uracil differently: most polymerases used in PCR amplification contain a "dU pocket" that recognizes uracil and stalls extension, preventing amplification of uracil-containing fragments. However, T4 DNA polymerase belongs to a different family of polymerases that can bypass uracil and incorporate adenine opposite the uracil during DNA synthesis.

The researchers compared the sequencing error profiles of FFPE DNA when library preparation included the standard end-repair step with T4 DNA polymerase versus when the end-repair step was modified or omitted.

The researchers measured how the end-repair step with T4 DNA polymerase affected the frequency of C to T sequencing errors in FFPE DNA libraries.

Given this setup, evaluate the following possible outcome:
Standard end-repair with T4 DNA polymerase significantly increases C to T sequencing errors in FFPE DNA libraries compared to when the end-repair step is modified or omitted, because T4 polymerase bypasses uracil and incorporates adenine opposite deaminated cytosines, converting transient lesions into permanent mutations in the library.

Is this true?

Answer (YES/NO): YES